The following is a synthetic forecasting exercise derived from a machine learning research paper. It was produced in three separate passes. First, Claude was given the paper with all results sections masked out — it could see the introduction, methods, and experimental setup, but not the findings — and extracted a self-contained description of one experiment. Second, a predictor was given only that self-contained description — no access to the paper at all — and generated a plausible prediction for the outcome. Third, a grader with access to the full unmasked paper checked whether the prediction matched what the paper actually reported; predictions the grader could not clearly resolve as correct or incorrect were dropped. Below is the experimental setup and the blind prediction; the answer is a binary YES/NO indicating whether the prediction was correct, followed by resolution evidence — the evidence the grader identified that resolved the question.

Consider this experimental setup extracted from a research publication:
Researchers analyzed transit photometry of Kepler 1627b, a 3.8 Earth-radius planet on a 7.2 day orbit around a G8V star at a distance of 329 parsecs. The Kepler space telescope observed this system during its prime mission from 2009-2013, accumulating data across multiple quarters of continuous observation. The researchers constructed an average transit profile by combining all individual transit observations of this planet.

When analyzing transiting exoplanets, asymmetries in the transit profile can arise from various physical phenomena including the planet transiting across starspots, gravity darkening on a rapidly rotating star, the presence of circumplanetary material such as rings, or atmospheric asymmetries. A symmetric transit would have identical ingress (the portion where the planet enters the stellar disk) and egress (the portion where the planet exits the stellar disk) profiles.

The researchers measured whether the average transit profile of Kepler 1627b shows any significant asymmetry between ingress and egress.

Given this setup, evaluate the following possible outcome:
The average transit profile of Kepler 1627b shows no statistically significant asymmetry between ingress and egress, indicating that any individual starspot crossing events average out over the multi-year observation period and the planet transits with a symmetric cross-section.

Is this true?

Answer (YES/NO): NO